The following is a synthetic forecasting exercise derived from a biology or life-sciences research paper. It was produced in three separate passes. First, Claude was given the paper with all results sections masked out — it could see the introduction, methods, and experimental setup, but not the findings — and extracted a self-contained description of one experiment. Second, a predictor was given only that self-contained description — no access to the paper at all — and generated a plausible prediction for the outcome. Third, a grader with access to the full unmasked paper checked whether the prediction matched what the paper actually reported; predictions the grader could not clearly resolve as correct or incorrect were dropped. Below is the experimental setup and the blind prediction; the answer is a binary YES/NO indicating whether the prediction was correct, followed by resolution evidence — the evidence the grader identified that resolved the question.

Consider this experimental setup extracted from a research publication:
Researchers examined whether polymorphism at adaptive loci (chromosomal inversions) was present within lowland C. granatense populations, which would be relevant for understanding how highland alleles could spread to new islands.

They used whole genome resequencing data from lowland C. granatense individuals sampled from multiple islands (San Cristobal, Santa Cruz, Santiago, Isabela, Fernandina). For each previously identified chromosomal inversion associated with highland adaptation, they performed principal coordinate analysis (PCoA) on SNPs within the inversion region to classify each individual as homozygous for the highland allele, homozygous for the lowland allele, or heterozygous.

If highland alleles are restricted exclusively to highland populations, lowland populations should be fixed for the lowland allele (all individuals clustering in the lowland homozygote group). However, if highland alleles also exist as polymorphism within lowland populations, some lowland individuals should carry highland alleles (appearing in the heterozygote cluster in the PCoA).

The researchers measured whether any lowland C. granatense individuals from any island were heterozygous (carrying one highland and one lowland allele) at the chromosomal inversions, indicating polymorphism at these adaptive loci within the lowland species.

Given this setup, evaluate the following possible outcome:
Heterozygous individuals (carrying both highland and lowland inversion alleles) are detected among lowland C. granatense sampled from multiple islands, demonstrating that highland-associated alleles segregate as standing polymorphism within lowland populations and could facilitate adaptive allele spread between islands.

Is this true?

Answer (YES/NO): YES